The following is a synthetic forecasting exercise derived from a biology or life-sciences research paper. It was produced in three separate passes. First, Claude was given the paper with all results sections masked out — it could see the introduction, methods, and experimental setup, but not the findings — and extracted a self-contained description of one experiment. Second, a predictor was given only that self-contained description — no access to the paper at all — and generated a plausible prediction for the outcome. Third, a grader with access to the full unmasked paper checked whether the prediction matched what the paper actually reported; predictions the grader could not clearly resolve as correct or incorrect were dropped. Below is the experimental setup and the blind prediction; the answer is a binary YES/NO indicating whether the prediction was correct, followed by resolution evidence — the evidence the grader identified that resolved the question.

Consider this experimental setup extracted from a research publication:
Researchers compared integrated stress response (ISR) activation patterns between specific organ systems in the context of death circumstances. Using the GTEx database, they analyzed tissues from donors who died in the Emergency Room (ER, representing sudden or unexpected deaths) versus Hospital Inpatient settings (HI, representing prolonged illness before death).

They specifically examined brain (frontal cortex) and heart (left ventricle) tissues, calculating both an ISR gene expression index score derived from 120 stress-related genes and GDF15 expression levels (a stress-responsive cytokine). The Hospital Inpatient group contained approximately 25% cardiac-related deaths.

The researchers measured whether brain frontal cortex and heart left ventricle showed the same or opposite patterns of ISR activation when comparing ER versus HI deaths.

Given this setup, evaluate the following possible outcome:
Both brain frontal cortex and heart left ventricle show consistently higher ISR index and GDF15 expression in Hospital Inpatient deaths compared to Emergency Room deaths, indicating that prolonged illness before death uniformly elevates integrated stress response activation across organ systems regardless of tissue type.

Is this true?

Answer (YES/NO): NO